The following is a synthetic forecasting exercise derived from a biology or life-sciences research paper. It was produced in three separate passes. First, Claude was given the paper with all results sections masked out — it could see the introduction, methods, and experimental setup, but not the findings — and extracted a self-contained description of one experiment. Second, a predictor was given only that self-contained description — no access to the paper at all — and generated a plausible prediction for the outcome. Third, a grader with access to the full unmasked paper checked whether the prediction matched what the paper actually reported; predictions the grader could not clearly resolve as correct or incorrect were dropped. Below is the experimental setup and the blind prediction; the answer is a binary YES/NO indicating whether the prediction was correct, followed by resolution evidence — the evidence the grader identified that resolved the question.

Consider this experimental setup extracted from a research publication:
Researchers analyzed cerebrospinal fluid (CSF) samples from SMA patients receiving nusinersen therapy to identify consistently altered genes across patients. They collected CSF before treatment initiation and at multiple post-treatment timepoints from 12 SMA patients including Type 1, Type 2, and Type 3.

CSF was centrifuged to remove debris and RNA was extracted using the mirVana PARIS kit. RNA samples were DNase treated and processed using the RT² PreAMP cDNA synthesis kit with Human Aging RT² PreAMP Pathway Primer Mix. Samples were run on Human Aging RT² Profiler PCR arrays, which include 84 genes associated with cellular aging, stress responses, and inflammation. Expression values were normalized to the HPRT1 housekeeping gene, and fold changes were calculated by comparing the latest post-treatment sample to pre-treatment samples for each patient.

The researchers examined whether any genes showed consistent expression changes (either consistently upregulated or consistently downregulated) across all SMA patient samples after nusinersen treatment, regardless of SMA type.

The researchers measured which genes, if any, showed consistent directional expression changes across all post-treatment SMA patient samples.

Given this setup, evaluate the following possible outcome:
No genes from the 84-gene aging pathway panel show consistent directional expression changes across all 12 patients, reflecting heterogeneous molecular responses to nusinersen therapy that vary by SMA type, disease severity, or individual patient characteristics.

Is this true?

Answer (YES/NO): NO